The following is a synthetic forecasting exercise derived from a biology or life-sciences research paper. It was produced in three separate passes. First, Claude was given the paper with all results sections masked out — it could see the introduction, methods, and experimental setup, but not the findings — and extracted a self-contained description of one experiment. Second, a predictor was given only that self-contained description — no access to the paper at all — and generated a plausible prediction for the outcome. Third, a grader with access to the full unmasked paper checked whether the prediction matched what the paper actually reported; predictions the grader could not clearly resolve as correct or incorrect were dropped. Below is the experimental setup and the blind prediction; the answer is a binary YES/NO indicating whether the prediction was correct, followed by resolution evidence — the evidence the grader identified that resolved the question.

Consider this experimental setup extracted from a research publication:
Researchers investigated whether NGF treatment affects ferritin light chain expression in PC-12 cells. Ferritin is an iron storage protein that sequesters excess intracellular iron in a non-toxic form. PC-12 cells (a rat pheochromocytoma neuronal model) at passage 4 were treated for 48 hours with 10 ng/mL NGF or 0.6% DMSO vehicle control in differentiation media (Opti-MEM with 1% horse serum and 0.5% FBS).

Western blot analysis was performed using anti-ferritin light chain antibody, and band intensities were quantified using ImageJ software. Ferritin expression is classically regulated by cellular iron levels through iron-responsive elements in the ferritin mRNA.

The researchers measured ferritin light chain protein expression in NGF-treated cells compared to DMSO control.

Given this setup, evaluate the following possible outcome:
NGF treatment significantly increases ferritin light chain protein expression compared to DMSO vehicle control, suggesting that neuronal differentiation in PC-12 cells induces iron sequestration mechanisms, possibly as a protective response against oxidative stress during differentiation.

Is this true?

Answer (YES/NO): NO